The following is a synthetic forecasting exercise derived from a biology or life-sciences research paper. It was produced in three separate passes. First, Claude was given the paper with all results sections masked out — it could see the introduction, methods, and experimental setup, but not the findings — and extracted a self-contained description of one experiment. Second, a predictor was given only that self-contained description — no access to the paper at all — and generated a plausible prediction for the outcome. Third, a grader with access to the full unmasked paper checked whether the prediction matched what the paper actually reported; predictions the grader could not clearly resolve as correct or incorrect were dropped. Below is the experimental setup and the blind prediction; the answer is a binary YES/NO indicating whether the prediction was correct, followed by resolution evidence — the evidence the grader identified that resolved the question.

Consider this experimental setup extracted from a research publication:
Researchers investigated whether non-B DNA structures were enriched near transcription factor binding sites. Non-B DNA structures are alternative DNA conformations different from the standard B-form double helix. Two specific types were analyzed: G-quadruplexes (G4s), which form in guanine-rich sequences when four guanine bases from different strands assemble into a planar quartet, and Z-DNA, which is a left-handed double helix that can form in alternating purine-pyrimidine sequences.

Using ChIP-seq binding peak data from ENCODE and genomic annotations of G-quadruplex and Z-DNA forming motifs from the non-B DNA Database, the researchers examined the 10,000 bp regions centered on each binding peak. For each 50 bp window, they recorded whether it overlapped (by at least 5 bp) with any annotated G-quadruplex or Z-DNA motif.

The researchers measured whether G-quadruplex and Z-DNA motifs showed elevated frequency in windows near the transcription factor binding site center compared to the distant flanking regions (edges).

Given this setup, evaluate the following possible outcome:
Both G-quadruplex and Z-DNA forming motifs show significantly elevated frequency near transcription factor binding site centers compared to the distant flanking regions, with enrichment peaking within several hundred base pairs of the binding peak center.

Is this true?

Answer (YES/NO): NO